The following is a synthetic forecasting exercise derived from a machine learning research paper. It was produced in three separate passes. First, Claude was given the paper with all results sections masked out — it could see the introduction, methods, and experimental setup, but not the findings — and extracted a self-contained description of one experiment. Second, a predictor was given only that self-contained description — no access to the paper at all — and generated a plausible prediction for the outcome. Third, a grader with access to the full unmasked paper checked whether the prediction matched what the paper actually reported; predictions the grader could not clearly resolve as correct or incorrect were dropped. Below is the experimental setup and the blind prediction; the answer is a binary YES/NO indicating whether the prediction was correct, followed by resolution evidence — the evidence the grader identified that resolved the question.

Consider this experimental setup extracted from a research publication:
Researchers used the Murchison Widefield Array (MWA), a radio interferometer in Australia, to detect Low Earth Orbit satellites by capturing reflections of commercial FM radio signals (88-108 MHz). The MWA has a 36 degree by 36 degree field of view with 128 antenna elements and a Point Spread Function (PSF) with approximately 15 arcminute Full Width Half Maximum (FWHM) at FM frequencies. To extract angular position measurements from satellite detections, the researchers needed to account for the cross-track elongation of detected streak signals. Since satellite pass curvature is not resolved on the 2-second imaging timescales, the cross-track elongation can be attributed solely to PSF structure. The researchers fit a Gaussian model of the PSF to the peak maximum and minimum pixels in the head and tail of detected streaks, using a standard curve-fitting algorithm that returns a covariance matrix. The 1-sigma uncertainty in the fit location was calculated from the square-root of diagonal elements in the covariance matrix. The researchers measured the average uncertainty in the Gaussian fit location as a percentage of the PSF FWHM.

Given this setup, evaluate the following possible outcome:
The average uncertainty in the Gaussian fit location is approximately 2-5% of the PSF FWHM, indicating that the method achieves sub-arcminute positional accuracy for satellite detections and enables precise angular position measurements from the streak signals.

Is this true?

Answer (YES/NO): YES